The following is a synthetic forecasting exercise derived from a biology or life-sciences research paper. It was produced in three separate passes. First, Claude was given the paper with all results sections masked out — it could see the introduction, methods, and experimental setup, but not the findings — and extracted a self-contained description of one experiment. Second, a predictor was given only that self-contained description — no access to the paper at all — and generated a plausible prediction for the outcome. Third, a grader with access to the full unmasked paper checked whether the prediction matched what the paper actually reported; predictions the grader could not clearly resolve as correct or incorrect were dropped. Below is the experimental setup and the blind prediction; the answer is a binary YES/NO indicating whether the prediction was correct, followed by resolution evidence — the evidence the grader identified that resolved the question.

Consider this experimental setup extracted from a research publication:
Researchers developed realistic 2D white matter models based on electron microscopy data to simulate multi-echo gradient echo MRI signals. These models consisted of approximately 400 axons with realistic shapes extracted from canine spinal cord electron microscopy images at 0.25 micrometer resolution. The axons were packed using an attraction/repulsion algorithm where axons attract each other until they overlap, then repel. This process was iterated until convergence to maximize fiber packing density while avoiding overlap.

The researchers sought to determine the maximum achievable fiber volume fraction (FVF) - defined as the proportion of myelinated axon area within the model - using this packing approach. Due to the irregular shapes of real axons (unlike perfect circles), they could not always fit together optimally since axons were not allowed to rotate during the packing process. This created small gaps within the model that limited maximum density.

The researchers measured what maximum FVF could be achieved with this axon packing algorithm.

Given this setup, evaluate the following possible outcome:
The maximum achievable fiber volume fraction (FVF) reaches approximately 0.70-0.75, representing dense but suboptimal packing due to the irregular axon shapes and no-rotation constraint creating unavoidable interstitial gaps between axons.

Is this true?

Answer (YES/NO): NO